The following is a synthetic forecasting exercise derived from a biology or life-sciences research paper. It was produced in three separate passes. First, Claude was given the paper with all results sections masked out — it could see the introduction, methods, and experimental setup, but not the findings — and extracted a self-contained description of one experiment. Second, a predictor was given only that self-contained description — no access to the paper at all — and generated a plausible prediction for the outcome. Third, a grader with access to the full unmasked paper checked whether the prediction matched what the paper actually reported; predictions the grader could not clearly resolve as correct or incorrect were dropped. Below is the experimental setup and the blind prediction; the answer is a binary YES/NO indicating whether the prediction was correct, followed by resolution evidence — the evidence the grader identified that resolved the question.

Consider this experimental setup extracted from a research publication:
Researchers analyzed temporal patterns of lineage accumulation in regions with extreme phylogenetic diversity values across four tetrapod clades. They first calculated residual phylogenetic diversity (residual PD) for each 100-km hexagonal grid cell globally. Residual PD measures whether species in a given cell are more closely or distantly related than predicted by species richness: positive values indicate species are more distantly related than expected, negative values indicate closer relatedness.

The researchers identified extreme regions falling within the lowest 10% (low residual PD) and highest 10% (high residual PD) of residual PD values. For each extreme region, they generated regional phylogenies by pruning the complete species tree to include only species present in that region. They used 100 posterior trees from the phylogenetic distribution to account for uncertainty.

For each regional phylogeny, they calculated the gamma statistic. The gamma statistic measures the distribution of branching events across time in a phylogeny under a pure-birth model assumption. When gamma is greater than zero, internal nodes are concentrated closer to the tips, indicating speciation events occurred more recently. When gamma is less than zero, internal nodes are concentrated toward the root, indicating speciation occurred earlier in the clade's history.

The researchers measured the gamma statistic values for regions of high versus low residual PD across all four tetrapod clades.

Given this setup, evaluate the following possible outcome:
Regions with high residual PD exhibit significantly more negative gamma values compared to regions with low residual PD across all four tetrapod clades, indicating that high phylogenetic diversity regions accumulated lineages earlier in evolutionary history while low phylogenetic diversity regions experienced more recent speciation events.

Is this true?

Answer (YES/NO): NO